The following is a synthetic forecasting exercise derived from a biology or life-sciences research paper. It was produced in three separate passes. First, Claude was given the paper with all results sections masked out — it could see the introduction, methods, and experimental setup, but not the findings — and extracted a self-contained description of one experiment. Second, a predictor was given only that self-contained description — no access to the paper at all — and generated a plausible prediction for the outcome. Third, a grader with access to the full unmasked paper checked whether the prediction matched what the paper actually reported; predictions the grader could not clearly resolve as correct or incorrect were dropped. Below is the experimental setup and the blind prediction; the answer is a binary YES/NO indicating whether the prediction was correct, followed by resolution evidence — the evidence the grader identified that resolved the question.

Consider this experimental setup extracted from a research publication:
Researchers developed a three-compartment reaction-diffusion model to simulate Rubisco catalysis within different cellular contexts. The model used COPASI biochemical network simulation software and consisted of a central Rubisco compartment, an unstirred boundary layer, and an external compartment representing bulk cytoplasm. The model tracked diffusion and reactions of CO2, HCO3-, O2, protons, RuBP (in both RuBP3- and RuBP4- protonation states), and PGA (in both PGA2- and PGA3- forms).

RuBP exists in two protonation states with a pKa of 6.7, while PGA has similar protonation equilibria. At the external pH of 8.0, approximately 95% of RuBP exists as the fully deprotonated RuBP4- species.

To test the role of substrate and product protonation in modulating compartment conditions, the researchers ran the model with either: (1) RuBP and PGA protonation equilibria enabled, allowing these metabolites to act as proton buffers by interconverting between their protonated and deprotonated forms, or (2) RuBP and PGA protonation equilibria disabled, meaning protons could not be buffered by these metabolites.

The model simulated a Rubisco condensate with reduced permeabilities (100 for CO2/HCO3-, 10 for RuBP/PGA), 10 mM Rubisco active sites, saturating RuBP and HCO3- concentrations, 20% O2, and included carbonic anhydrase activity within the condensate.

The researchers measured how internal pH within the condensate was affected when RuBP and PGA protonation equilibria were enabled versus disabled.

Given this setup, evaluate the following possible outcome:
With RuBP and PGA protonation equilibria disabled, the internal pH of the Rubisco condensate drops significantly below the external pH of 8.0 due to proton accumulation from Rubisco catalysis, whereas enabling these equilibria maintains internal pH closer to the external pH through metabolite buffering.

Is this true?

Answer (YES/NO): YES